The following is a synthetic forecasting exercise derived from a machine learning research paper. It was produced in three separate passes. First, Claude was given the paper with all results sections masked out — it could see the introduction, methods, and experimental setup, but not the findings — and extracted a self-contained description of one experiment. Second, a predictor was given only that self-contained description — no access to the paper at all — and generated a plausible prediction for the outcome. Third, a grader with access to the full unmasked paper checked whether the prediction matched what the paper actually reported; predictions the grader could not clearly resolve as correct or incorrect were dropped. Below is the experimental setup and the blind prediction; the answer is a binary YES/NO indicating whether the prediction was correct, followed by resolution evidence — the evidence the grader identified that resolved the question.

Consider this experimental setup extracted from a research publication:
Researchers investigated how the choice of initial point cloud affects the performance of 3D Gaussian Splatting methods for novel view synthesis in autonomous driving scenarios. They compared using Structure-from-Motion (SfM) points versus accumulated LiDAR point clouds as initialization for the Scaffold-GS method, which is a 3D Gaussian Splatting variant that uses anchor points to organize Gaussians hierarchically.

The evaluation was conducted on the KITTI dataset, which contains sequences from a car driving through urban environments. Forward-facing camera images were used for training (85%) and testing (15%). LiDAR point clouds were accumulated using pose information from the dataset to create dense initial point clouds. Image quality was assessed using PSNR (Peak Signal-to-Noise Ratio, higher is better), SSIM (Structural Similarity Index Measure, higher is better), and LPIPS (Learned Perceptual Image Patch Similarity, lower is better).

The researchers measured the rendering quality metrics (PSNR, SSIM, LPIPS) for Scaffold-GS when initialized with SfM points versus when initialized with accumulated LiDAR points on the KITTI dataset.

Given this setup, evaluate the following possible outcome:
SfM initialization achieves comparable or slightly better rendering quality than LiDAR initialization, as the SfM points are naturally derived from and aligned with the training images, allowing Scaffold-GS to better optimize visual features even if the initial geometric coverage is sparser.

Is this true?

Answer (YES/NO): YES